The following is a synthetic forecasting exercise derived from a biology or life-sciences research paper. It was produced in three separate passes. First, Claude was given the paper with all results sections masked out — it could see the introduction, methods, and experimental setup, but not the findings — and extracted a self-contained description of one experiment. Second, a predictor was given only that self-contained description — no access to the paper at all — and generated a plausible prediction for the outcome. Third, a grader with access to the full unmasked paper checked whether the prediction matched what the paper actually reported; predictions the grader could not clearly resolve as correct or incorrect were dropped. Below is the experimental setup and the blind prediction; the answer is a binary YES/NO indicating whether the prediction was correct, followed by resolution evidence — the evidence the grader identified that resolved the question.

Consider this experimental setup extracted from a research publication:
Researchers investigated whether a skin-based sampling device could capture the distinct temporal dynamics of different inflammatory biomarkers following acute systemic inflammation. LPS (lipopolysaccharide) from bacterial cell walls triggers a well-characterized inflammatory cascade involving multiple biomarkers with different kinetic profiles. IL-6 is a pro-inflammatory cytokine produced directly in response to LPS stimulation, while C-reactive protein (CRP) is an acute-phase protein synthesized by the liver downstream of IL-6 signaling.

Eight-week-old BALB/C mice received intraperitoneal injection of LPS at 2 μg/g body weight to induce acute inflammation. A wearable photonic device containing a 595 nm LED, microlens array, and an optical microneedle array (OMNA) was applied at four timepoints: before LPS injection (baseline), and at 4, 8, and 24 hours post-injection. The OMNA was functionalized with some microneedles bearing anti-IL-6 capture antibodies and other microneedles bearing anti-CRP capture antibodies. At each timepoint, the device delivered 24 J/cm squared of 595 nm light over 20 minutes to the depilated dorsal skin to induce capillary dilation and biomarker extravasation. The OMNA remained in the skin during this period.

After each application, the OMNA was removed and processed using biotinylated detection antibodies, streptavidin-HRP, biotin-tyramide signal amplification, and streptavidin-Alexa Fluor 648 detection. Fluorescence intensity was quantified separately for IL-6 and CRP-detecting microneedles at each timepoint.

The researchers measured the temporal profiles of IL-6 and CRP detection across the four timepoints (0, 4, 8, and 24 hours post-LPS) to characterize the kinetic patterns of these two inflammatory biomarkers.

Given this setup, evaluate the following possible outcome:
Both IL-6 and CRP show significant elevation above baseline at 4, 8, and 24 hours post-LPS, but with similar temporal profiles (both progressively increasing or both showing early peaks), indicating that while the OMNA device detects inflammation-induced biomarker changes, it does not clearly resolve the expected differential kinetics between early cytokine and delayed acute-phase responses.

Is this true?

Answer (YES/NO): NO